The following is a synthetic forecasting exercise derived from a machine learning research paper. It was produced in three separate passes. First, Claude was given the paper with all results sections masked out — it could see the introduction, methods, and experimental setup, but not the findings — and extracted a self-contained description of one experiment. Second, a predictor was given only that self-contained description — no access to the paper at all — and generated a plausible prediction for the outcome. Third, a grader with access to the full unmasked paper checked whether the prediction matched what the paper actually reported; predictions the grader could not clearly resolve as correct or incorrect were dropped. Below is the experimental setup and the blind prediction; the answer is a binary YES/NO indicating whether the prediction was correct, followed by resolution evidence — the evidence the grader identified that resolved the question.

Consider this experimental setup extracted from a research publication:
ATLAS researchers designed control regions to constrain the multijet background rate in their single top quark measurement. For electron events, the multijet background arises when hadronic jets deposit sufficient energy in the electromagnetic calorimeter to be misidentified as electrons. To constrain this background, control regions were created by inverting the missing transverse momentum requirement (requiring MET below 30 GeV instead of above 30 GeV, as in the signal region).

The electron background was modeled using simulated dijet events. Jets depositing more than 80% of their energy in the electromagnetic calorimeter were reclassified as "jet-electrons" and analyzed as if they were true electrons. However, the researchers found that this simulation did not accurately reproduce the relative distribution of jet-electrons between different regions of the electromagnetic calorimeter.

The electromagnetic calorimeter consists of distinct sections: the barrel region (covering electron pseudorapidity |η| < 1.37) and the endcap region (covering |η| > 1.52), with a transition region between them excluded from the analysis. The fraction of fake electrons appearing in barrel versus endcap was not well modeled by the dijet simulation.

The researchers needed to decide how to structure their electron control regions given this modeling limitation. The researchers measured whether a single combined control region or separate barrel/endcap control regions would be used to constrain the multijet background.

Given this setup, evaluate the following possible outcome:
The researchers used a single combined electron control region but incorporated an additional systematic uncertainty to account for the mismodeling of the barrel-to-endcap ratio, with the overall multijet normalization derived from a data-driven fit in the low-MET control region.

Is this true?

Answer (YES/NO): NO